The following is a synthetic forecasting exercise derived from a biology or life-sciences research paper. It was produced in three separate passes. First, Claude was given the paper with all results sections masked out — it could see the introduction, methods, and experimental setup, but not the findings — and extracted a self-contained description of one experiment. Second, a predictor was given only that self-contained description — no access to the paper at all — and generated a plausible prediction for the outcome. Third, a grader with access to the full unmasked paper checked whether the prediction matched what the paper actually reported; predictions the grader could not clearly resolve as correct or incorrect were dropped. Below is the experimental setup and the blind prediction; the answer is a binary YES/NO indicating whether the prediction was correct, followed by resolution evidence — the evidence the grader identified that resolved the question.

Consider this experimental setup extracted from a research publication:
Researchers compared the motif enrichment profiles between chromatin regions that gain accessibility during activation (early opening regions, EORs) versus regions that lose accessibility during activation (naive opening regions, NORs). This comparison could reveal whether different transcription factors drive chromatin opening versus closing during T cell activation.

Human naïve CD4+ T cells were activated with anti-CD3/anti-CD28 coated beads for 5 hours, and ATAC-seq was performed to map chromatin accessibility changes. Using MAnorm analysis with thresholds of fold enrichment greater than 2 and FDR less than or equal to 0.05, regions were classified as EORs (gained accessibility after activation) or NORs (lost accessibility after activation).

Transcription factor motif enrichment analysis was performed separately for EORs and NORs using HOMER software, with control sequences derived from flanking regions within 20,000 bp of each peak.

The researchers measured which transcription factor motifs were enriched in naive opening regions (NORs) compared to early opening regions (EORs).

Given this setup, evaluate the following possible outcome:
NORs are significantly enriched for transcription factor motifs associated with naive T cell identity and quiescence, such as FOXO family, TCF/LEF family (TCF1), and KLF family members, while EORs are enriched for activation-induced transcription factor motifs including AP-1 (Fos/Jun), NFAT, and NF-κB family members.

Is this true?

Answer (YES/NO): NO